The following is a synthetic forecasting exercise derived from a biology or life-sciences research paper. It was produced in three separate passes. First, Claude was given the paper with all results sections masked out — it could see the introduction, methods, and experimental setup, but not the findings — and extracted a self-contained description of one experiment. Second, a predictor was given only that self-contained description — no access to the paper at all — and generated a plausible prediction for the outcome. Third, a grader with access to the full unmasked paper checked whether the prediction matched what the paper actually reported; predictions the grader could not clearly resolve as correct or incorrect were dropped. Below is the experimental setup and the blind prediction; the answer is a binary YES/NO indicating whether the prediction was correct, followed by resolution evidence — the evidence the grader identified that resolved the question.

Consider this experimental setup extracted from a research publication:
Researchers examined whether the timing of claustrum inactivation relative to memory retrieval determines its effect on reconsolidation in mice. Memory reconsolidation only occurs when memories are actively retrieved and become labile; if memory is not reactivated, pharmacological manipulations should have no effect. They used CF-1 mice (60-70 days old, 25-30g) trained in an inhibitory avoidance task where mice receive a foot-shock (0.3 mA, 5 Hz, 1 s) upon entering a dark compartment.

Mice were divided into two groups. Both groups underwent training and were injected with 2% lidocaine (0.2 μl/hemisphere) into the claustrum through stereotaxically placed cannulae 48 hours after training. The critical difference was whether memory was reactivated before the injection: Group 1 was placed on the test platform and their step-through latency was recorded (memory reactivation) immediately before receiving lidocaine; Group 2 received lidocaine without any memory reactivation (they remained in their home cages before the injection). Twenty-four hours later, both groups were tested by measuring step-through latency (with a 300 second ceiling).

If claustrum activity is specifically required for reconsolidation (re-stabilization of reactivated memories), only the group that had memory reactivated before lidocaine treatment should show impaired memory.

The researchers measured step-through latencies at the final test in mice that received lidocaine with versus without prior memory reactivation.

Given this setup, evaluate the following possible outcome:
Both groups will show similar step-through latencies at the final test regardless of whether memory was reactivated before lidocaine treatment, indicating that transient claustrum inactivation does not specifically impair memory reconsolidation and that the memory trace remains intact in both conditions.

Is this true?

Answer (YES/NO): NO